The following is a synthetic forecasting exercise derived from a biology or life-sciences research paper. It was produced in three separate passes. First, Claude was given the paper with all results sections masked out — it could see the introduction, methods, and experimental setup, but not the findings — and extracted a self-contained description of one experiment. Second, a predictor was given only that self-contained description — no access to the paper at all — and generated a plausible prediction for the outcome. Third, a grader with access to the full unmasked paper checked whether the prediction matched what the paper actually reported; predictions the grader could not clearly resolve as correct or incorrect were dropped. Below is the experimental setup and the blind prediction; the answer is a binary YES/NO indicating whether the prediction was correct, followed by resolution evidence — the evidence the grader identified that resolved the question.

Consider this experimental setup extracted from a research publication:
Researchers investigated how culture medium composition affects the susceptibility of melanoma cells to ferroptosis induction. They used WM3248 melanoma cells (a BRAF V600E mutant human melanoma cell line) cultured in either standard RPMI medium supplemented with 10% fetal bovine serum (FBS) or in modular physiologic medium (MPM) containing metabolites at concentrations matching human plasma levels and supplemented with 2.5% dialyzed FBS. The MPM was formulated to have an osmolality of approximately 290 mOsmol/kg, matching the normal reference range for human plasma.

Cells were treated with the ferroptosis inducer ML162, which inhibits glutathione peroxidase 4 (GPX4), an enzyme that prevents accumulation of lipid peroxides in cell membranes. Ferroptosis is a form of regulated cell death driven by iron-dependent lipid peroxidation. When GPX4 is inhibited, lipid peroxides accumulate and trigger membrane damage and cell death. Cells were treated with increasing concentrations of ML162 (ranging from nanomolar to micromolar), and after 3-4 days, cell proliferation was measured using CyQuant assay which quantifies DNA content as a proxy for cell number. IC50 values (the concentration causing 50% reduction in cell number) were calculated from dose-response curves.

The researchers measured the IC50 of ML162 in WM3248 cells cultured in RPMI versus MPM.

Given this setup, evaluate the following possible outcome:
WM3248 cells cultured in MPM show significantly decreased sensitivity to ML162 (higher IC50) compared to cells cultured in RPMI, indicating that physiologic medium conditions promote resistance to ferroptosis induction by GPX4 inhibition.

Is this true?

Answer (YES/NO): YES